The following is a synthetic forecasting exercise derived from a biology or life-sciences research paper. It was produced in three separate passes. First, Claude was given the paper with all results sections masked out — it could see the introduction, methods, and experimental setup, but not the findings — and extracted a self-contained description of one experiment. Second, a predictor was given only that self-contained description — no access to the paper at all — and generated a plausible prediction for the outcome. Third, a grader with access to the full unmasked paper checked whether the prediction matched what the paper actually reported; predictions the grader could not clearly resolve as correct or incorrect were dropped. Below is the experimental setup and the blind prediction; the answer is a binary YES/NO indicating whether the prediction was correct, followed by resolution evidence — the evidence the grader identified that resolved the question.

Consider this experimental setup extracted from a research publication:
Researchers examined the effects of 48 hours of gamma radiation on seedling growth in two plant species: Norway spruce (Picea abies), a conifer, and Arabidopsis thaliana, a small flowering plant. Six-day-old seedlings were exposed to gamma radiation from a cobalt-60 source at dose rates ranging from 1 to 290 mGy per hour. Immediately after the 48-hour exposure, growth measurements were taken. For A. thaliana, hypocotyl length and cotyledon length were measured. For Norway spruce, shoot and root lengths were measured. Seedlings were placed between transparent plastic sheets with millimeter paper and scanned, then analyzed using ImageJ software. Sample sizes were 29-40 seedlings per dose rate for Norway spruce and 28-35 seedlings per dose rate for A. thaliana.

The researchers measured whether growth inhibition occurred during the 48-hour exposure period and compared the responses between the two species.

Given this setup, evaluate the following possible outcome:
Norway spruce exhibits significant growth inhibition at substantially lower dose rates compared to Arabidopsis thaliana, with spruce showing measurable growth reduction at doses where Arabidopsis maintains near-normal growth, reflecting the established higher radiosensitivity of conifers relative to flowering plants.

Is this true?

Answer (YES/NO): NO